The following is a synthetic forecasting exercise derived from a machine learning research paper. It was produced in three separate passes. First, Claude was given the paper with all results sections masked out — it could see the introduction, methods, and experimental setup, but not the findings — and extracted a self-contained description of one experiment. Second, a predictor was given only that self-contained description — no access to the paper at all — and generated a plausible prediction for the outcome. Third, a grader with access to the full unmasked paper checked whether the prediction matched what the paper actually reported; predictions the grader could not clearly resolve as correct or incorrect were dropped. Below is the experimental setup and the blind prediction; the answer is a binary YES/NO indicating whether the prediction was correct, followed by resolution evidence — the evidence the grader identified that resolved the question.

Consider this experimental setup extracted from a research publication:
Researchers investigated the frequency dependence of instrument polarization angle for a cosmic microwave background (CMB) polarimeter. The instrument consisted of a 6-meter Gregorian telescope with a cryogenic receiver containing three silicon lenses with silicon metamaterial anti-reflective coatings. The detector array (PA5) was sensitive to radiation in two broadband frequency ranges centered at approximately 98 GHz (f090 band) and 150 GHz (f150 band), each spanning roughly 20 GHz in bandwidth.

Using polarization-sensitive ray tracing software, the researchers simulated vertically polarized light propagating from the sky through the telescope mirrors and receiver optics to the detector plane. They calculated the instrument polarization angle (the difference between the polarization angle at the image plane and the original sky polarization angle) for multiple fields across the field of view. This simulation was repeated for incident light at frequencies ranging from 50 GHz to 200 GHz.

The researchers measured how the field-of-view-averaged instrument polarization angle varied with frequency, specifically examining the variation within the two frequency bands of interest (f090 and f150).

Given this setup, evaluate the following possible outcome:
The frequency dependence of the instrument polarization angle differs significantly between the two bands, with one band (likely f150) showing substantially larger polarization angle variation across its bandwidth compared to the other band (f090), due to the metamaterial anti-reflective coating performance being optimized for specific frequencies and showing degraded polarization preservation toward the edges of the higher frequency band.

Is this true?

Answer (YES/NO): NO